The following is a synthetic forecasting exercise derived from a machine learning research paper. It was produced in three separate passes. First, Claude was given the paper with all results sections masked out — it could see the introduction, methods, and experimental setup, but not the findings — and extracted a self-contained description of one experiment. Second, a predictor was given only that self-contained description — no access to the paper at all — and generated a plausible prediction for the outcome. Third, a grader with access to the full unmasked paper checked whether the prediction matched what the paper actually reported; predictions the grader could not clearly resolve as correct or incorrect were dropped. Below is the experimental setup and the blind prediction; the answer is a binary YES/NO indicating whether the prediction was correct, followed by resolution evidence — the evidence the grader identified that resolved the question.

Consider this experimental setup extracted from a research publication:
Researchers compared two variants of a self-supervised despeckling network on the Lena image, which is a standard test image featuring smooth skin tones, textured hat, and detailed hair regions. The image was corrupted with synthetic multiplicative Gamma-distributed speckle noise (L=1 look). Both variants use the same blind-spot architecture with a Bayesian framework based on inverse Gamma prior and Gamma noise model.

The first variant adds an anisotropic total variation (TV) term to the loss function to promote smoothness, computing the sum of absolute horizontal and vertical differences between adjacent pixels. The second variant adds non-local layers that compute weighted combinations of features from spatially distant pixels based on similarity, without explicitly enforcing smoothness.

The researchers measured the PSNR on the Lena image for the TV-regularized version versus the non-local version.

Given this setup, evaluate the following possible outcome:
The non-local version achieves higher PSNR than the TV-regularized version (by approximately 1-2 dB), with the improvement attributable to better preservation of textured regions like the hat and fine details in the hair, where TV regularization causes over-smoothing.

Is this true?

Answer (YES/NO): NO